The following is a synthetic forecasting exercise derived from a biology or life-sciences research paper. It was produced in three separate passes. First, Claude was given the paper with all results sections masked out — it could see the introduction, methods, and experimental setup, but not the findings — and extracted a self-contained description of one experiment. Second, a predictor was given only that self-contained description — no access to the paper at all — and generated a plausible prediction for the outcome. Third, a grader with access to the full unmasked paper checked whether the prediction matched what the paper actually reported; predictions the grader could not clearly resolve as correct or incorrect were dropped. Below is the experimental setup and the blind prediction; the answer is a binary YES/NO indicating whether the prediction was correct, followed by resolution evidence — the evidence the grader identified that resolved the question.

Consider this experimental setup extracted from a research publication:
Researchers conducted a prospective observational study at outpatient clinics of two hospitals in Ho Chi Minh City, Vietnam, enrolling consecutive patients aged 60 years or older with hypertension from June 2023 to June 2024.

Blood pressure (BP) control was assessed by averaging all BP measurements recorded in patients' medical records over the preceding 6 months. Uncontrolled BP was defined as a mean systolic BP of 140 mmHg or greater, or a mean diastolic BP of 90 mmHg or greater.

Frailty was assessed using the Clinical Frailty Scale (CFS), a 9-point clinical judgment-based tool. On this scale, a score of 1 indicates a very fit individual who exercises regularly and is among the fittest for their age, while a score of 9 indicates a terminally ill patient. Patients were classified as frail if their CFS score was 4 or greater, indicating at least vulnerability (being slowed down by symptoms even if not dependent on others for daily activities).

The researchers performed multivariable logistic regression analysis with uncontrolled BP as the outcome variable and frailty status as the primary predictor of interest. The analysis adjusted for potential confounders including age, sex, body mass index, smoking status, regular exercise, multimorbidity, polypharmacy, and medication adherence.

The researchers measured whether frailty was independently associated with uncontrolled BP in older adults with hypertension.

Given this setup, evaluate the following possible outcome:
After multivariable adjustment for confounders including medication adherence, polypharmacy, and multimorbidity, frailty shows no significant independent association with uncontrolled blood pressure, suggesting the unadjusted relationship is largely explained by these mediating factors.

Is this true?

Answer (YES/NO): NO